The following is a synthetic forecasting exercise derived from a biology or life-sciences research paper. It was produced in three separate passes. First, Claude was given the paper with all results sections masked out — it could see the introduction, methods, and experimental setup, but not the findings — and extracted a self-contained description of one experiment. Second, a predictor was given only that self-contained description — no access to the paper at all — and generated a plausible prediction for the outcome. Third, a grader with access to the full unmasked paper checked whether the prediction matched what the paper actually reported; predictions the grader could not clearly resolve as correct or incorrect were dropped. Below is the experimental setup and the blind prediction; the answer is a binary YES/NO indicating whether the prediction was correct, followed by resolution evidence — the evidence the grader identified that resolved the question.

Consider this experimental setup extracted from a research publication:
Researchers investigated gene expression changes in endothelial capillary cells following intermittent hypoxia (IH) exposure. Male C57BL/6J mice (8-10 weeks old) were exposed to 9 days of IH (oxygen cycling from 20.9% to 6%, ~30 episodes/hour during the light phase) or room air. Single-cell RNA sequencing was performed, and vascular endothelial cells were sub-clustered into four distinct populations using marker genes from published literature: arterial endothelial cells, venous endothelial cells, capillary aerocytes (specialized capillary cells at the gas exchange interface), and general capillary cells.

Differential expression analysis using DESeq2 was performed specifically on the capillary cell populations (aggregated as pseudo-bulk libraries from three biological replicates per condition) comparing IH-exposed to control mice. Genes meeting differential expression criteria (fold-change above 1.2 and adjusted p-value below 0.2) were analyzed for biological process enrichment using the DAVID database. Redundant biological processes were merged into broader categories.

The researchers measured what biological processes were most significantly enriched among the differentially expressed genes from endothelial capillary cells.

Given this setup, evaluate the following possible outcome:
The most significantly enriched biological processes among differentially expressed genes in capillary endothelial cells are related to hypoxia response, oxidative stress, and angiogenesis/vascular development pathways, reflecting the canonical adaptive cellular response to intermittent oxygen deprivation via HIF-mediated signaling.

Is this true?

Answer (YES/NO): NO